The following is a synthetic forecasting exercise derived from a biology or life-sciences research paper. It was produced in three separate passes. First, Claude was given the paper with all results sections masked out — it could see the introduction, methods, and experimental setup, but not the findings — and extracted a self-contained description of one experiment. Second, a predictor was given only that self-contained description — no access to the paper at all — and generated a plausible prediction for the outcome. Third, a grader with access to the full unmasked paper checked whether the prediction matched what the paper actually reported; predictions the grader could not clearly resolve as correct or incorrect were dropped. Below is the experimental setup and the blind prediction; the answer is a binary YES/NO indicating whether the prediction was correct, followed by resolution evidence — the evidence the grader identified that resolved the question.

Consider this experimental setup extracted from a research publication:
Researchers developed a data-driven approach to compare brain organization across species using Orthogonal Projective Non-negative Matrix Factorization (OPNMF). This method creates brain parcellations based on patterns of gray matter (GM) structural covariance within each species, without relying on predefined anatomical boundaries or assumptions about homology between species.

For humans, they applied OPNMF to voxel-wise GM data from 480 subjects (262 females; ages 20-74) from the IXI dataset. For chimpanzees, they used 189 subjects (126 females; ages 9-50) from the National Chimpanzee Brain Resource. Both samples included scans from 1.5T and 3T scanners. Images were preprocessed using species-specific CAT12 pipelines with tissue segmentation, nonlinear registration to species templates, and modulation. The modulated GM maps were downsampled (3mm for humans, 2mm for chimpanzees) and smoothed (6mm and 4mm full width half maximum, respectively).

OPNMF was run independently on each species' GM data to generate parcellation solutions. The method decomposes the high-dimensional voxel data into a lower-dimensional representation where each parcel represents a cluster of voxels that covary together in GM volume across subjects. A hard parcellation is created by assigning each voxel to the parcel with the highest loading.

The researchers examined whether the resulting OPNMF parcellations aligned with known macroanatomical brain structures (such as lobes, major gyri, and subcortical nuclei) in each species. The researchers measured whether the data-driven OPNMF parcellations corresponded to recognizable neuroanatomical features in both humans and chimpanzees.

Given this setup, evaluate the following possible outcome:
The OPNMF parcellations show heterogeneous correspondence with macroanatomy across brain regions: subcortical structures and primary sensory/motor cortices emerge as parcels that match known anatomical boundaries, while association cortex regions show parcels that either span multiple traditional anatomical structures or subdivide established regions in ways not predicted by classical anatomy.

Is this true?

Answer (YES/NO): NO